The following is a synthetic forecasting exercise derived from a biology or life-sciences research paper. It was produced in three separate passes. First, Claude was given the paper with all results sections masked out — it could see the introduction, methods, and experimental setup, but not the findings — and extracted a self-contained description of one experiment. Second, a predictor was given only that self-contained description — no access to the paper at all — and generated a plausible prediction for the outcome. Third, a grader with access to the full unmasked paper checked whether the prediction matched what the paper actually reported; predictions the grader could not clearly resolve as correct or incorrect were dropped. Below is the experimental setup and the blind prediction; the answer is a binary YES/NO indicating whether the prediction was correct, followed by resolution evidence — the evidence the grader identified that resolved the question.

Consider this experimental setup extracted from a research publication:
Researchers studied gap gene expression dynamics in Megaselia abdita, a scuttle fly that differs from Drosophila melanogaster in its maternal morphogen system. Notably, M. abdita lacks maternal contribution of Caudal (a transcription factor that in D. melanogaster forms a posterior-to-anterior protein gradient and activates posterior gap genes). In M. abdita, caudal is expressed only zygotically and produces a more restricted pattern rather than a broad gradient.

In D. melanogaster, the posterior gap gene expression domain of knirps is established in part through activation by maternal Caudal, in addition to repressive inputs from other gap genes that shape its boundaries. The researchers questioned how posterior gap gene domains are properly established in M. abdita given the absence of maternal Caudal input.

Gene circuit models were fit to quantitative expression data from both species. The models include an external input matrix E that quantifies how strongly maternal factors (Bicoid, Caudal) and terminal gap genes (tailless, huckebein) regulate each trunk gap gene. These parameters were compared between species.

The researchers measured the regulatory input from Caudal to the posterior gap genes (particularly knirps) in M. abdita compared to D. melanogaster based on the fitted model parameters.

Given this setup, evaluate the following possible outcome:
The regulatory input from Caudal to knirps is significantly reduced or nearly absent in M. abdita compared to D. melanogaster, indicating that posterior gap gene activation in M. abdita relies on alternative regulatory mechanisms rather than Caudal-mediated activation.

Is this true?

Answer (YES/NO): NO